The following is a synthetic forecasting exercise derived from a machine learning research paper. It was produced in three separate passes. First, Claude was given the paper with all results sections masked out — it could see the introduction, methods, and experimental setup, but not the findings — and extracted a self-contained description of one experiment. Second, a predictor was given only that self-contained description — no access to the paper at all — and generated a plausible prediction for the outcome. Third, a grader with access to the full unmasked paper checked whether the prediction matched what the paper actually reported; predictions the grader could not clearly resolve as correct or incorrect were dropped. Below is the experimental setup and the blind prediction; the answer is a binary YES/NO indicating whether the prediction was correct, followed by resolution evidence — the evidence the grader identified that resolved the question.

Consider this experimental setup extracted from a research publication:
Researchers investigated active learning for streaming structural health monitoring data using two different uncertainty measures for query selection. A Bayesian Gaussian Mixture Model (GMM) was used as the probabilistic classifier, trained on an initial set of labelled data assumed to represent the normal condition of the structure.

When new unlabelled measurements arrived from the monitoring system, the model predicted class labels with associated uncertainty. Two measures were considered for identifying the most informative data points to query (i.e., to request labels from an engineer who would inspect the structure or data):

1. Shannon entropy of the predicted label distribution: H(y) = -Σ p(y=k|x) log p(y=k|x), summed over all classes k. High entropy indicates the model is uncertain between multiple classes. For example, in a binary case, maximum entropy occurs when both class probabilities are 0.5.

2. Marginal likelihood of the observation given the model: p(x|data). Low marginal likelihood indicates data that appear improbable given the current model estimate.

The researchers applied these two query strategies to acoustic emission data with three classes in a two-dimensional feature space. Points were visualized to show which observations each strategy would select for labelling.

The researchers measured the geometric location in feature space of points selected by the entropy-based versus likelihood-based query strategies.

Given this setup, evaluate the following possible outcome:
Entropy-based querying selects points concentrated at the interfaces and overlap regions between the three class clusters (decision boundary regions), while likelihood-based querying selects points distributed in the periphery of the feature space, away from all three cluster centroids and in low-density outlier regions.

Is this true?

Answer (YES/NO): YES